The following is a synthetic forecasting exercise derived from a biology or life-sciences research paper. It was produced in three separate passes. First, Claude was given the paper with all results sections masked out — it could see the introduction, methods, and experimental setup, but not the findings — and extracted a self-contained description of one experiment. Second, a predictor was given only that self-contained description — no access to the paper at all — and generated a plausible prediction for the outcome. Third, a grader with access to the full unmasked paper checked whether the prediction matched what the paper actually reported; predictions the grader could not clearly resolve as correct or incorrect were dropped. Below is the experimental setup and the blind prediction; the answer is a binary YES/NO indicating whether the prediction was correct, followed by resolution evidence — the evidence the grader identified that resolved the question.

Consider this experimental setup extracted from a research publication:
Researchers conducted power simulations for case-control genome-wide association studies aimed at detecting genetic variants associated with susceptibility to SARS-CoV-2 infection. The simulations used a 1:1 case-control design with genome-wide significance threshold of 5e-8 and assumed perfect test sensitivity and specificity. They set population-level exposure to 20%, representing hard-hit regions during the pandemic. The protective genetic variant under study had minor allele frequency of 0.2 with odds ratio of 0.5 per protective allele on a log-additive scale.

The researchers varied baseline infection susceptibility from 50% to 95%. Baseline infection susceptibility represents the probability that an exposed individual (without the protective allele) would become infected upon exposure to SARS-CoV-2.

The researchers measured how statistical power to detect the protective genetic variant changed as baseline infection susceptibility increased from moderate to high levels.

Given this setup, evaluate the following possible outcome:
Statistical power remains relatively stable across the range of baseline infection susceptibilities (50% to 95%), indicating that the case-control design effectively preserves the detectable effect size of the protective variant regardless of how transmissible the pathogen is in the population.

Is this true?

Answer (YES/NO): NO